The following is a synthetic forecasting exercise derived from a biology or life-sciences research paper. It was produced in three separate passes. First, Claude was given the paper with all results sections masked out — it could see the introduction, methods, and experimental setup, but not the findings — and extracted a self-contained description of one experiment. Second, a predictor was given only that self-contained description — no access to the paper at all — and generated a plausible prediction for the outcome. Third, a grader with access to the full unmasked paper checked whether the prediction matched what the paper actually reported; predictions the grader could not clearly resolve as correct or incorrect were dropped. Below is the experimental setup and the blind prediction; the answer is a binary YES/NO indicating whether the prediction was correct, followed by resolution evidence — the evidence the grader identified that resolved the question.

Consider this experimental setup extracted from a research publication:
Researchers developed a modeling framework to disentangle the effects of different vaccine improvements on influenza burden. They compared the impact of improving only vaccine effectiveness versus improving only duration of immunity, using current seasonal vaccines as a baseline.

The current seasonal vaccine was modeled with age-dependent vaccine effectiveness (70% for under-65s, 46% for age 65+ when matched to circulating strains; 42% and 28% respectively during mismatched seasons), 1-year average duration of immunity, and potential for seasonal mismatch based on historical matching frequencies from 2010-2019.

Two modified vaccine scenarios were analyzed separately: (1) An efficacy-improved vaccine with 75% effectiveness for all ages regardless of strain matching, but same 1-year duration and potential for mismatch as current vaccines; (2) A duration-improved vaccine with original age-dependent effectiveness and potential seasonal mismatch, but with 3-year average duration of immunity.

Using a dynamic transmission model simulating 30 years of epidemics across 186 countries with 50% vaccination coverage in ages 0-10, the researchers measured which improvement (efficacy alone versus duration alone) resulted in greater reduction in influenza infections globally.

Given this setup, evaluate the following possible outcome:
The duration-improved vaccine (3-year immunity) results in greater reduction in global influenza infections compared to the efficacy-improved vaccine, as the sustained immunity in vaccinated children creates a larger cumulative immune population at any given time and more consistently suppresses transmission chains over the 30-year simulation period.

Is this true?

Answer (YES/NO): YES